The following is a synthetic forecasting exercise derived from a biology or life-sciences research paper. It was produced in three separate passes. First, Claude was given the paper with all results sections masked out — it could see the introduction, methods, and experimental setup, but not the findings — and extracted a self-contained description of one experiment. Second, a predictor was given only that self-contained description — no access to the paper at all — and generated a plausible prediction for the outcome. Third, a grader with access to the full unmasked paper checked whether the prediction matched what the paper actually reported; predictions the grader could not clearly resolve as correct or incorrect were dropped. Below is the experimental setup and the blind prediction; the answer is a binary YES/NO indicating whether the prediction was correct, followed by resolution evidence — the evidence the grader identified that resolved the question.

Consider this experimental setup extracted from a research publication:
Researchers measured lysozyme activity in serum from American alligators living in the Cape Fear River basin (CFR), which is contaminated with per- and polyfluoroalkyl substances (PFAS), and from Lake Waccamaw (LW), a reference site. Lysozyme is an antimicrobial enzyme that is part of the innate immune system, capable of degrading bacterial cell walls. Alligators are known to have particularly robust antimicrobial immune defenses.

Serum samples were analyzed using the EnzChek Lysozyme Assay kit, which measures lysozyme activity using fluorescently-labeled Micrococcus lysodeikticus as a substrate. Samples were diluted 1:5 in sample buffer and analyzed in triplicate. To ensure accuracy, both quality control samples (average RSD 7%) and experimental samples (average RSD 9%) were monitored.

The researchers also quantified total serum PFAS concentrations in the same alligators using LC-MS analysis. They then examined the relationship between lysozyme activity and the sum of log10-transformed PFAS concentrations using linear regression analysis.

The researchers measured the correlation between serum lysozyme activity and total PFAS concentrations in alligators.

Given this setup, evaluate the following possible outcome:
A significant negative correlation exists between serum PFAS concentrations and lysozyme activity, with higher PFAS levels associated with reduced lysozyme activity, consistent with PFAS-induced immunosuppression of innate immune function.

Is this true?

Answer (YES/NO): NO